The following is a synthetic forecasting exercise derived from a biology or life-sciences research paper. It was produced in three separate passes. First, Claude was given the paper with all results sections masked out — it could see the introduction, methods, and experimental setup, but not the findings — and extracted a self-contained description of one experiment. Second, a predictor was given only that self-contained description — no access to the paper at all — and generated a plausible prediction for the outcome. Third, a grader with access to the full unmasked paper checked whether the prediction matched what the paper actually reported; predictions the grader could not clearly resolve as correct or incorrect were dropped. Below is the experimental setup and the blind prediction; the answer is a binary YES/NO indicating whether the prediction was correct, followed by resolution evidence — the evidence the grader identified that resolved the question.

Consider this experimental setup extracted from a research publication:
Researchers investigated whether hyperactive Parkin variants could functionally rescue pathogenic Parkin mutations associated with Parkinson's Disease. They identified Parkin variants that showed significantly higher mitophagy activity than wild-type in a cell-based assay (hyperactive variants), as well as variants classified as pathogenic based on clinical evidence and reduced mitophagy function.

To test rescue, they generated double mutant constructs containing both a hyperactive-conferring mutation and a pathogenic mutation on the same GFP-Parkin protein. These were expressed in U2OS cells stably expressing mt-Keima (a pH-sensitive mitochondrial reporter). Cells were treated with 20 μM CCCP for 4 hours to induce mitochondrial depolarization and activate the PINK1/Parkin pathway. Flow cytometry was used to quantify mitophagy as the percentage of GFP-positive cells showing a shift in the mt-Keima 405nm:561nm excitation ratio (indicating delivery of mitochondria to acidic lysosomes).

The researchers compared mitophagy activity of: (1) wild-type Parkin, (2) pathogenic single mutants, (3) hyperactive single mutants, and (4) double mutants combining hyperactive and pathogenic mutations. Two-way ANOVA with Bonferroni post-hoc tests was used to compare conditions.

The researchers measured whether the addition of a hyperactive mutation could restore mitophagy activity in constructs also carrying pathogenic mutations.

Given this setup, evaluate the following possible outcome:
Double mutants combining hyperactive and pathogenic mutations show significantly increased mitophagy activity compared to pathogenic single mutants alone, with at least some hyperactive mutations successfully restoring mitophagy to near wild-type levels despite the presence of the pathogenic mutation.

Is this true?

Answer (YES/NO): YES